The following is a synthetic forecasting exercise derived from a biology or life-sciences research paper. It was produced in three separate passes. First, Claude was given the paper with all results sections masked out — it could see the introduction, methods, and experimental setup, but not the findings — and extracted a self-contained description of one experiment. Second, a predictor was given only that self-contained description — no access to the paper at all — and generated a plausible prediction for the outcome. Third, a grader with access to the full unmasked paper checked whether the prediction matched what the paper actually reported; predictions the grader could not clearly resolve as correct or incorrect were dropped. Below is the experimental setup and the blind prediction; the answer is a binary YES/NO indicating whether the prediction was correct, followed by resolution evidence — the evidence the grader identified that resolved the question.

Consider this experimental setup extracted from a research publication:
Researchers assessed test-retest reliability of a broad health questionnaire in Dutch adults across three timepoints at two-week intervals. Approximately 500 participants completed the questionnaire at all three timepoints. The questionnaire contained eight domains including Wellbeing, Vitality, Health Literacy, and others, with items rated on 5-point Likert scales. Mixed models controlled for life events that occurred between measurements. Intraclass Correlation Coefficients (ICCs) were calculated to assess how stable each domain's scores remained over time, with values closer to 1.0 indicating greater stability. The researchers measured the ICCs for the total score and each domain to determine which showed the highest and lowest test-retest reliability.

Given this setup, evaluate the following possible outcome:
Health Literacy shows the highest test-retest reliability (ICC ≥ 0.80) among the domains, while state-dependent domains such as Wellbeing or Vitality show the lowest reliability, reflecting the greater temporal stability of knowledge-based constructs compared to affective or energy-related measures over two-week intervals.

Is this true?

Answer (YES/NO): NO